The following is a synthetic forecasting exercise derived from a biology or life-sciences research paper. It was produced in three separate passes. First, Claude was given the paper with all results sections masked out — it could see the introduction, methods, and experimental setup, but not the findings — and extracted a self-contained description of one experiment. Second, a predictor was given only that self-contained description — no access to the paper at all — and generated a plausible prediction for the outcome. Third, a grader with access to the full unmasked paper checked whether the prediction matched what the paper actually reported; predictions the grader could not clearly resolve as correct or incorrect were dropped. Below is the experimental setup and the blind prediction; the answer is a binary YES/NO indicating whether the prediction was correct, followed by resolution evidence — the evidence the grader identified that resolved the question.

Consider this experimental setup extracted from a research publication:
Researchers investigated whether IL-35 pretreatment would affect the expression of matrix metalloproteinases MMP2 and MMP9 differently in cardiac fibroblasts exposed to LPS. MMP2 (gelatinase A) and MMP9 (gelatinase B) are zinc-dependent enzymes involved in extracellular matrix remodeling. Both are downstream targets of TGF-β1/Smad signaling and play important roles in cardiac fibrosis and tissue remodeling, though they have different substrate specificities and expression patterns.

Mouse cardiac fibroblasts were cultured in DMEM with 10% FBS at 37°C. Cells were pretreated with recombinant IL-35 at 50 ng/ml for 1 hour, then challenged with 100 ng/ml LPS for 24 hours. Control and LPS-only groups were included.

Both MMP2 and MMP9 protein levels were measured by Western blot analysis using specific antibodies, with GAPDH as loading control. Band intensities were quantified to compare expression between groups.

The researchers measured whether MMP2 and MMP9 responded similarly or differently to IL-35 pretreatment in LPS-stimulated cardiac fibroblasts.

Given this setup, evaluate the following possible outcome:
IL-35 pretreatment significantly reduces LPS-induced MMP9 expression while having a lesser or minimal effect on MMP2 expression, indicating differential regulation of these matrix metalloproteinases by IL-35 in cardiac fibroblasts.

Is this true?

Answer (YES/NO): NO